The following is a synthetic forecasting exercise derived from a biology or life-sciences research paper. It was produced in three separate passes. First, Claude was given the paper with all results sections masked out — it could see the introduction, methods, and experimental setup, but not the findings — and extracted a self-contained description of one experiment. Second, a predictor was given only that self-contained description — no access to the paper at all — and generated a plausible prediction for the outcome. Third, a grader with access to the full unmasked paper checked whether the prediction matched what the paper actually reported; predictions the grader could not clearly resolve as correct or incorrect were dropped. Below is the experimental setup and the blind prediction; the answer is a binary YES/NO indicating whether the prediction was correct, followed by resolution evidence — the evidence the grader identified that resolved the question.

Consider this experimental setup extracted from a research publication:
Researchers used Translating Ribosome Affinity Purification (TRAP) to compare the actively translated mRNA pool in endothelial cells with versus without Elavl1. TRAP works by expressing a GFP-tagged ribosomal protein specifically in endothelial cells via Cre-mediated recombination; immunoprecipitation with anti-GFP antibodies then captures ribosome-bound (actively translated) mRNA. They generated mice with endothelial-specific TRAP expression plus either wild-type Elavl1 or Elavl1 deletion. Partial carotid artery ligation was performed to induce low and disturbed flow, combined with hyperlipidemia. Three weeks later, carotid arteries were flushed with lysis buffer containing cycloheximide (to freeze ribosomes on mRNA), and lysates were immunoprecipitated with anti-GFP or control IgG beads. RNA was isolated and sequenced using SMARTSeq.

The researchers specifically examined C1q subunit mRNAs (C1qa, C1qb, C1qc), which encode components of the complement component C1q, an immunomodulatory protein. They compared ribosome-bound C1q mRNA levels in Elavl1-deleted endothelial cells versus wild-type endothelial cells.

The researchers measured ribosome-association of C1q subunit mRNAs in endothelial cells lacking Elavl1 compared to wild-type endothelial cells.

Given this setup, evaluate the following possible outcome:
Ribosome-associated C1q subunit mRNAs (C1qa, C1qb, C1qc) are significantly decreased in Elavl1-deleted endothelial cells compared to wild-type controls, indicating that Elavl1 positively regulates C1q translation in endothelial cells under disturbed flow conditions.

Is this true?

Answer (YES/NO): NO